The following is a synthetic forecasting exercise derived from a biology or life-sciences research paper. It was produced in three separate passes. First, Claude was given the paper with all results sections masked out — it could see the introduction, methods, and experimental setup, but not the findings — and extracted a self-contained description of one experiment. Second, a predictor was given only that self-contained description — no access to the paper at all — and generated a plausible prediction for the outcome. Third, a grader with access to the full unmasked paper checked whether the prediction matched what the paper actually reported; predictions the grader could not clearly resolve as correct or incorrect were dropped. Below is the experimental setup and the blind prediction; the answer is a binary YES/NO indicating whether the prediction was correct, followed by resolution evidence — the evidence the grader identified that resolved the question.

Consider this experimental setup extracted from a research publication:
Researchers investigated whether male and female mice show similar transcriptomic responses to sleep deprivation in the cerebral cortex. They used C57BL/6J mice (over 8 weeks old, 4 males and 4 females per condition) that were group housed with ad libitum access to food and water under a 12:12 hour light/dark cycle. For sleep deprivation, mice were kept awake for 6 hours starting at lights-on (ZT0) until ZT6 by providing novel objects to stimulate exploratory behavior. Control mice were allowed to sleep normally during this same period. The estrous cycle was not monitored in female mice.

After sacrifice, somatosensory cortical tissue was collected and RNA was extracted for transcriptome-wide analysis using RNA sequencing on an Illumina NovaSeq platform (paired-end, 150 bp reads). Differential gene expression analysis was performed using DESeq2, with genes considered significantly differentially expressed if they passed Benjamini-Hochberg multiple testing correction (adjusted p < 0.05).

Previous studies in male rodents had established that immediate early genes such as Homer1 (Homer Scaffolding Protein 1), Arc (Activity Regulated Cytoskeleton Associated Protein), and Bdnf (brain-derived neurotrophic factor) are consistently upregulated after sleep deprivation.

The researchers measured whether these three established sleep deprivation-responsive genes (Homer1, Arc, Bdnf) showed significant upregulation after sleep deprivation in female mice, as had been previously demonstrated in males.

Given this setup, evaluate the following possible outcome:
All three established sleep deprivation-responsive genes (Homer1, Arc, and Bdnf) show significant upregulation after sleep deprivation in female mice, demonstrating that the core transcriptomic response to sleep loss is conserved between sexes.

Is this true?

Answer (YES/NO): NO